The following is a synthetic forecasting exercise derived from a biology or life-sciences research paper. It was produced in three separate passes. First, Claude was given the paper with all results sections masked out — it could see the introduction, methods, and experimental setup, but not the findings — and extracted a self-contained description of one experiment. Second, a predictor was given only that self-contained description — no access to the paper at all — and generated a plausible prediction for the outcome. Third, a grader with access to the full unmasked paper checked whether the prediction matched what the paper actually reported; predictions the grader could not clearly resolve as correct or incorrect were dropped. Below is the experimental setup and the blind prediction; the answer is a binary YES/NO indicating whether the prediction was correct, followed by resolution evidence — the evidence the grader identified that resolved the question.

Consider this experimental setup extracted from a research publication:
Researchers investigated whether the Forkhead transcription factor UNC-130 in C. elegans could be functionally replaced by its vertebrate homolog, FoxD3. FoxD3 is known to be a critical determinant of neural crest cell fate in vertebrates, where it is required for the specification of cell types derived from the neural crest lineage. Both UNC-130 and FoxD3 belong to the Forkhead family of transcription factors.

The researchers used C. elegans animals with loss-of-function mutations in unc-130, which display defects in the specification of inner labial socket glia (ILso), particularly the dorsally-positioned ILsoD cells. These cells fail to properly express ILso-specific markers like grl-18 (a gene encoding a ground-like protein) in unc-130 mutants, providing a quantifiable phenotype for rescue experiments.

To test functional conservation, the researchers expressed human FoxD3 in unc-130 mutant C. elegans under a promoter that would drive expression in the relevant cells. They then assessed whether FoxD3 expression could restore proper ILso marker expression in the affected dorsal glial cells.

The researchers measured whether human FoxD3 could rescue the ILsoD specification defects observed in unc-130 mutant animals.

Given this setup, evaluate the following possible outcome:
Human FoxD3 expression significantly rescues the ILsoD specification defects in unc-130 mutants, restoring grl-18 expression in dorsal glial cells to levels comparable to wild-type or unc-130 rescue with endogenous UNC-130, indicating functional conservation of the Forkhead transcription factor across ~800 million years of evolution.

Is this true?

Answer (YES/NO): YES